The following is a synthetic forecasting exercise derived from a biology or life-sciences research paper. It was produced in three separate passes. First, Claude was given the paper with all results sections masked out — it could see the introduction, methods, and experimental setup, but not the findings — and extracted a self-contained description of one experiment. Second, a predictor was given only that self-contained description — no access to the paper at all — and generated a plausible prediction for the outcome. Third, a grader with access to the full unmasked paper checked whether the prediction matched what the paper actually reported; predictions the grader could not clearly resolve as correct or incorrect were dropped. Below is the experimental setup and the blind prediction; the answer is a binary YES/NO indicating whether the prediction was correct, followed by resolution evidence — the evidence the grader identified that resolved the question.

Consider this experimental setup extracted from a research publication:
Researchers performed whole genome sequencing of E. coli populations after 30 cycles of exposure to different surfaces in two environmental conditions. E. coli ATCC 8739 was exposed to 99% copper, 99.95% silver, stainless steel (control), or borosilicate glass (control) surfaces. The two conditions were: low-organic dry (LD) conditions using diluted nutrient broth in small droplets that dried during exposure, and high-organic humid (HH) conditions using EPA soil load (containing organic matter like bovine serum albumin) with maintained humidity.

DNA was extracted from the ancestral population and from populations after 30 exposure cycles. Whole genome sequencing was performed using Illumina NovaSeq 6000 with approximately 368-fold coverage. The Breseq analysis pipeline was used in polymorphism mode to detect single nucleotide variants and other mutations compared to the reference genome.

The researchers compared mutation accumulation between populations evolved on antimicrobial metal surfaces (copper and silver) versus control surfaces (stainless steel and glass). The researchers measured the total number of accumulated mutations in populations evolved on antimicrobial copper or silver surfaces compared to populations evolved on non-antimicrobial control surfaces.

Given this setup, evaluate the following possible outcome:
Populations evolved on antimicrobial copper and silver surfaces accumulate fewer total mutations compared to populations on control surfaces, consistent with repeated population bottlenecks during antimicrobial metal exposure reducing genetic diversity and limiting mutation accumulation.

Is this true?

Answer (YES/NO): NO